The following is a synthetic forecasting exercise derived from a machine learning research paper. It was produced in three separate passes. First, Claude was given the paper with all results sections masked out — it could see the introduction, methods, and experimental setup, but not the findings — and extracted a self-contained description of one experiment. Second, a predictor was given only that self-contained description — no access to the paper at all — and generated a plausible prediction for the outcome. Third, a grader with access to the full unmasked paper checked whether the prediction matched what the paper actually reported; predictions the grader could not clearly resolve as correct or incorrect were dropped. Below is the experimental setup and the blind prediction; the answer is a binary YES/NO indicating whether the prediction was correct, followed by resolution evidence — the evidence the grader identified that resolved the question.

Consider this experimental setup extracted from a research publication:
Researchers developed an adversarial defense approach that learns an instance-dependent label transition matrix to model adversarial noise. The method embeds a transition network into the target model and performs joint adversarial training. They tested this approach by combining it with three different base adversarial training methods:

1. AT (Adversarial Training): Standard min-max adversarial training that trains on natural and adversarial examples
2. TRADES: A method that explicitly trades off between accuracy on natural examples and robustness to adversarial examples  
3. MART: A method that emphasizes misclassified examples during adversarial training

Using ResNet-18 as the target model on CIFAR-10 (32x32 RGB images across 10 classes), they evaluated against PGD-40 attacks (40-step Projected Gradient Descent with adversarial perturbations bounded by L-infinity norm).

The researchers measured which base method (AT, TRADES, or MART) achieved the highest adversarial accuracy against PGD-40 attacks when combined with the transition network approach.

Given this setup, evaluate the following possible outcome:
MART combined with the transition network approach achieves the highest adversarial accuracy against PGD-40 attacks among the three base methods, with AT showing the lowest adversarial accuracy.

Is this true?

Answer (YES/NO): YES